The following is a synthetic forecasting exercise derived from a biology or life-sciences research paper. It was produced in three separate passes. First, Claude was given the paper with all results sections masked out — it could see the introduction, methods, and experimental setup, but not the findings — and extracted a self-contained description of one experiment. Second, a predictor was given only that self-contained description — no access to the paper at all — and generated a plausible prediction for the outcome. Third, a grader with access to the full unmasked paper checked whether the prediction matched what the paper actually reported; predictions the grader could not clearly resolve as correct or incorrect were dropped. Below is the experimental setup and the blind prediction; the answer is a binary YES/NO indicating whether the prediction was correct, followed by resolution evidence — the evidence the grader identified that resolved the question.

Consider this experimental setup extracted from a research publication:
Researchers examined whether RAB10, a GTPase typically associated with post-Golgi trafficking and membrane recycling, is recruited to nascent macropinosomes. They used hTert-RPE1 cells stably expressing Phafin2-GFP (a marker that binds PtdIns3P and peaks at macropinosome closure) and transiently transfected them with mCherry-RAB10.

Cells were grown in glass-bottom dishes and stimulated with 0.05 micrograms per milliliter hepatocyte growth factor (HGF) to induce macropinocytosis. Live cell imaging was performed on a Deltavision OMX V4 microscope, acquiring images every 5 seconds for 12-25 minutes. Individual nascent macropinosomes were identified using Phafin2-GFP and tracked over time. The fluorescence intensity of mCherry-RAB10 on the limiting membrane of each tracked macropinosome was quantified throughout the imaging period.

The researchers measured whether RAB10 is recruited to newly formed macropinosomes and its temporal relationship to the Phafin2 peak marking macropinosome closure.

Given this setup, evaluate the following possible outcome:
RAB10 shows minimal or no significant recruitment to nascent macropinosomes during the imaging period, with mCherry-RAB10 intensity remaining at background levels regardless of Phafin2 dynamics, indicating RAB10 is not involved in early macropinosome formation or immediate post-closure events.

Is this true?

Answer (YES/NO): NO